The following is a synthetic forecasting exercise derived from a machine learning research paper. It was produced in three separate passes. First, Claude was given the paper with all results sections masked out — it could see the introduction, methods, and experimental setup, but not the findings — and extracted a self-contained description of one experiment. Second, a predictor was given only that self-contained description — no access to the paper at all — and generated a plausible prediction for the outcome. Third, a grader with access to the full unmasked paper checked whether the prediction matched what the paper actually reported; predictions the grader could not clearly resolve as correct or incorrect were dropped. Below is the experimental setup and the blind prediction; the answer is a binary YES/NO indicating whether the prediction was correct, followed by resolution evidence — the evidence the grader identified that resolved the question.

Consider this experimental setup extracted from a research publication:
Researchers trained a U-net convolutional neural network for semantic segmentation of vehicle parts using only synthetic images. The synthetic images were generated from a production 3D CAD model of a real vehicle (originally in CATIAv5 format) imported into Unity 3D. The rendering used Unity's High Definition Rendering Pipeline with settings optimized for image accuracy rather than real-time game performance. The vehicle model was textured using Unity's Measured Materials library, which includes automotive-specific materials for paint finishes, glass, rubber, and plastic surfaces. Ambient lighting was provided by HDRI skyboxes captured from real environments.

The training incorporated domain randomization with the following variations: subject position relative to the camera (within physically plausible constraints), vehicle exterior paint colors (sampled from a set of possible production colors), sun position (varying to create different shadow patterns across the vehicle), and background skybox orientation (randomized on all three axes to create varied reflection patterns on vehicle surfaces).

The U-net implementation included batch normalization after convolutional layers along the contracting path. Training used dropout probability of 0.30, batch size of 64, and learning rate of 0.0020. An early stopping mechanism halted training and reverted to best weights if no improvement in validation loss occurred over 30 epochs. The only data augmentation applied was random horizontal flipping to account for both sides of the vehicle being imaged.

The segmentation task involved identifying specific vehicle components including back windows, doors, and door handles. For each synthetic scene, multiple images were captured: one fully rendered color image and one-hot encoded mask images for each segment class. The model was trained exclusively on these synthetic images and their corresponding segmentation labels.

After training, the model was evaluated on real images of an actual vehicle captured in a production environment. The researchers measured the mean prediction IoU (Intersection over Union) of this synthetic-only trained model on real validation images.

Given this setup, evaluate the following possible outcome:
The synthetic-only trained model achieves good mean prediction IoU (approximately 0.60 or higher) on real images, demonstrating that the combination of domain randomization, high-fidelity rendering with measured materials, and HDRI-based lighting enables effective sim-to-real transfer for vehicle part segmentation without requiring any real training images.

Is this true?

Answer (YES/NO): NO